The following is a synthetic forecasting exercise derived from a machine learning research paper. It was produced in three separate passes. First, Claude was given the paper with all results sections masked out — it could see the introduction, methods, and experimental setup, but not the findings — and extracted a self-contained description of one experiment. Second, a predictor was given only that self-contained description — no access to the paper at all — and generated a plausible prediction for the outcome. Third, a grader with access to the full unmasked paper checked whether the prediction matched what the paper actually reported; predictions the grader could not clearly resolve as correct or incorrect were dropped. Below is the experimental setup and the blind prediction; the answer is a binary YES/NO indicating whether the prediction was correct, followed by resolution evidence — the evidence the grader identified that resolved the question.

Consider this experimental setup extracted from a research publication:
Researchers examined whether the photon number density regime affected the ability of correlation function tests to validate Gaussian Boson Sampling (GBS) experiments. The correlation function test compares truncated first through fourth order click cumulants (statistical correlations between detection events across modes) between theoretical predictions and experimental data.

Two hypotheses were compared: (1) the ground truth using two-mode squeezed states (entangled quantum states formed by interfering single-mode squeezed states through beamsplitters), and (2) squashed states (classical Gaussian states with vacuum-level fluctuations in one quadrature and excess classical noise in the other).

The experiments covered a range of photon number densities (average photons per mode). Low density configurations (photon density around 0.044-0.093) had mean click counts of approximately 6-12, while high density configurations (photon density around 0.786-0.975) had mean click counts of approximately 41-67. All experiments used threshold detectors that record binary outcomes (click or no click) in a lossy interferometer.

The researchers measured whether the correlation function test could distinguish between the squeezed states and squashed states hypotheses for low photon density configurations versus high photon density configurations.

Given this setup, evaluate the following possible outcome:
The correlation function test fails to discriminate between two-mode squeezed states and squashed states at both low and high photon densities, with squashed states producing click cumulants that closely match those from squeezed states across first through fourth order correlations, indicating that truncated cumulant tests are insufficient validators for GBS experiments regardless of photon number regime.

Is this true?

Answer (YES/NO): NO